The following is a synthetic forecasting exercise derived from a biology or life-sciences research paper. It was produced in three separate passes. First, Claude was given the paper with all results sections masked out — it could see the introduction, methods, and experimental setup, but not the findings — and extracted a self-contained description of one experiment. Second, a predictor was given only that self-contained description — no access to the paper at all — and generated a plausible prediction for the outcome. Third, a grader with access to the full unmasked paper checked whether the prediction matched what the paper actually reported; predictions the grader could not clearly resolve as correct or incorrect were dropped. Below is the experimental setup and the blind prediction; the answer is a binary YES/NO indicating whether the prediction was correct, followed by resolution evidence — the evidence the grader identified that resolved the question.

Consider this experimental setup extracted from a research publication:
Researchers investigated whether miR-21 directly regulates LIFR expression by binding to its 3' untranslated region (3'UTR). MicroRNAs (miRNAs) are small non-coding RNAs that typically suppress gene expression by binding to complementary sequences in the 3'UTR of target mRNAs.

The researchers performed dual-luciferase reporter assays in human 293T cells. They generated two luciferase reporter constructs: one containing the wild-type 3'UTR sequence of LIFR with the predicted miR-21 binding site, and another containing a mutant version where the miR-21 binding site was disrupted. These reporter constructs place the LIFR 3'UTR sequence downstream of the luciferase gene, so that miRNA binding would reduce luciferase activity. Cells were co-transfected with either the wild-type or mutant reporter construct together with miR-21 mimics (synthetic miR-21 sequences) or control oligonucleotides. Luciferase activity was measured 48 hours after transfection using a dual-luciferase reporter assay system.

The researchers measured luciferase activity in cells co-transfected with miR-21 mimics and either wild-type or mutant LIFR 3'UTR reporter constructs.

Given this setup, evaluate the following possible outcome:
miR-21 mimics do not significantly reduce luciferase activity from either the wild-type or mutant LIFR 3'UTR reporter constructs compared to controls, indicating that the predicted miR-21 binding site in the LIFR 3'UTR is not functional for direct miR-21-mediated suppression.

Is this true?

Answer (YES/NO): NO